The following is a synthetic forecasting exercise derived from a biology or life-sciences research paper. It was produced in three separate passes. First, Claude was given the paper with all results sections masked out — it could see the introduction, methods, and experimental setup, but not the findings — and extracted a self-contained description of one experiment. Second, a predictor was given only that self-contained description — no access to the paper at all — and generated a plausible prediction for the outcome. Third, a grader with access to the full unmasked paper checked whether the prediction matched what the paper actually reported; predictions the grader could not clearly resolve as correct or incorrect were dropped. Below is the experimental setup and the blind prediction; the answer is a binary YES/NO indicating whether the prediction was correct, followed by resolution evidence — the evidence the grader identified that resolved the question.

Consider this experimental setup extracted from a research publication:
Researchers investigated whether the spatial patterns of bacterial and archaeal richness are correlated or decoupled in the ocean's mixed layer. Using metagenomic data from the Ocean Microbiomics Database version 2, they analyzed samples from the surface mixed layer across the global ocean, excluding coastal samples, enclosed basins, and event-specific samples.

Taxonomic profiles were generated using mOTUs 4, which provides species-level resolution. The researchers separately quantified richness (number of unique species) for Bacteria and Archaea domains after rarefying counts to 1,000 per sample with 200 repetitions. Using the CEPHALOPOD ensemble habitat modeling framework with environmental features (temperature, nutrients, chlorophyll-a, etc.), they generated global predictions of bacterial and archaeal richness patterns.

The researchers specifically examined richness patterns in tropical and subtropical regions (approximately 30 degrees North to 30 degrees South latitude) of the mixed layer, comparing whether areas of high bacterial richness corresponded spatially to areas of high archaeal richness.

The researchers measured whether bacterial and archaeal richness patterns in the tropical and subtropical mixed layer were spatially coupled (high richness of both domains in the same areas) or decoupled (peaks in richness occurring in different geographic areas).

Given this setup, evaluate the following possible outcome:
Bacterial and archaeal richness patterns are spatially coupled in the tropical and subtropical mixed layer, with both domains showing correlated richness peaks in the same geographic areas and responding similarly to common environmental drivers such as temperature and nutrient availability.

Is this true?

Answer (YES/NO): NO